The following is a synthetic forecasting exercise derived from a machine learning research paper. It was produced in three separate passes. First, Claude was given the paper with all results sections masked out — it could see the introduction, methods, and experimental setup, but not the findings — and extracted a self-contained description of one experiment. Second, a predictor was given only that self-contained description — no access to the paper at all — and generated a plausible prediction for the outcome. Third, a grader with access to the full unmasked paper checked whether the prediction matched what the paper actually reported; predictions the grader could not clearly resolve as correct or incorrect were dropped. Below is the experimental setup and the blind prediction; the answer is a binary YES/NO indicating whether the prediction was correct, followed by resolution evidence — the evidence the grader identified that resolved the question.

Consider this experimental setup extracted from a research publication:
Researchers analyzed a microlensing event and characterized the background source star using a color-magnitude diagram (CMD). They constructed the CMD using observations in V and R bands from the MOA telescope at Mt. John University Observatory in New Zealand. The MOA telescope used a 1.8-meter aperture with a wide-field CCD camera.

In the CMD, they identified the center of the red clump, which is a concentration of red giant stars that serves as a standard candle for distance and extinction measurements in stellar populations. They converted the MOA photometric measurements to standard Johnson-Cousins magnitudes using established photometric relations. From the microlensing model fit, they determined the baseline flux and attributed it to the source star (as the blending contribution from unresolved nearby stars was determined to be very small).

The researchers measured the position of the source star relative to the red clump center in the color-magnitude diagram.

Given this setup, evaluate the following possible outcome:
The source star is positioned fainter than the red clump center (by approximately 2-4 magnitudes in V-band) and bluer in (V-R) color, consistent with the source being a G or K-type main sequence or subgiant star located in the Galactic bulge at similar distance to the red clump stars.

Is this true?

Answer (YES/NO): NO